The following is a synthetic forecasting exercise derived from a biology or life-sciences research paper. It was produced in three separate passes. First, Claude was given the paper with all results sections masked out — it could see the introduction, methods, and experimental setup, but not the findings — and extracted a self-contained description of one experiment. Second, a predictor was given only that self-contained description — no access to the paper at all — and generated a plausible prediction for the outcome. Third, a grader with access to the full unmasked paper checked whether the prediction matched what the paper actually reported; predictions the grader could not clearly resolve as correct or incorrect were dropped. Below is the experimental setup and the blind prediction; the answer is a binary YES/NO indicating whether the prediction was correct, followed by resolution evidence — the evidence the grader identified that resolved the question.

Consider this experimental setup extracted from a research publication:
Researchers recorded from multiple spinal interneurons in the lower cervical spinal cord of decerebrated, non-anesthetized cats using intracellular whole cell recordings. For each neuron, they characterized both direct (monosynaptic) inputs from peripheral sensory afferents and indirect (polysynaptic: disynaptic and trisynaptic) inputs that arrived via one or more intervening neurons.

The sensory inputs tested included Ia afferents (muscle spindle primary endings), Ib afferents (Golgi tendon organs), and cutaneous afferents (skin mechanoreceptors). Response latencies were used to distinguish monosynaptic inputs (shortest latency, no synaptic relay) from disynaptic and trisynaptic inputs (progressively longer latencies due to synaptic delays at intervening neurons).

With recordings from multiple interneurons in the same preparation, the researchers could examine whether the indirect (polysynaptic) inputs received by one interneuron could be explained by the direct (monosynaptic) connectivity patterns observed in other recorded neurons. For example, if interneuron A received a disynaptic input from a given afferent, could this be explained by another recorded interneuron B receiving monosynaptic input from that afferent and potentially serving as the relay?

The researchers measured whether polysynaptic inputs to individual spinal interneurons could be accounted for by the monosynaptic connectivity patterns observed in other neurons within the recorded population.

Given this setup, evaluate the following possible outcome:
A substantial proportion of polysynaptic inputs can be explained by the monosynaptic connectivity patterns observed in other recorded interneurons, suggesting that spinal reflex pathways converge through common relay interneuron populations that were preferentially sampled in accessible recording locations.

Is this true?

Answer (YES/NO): YES